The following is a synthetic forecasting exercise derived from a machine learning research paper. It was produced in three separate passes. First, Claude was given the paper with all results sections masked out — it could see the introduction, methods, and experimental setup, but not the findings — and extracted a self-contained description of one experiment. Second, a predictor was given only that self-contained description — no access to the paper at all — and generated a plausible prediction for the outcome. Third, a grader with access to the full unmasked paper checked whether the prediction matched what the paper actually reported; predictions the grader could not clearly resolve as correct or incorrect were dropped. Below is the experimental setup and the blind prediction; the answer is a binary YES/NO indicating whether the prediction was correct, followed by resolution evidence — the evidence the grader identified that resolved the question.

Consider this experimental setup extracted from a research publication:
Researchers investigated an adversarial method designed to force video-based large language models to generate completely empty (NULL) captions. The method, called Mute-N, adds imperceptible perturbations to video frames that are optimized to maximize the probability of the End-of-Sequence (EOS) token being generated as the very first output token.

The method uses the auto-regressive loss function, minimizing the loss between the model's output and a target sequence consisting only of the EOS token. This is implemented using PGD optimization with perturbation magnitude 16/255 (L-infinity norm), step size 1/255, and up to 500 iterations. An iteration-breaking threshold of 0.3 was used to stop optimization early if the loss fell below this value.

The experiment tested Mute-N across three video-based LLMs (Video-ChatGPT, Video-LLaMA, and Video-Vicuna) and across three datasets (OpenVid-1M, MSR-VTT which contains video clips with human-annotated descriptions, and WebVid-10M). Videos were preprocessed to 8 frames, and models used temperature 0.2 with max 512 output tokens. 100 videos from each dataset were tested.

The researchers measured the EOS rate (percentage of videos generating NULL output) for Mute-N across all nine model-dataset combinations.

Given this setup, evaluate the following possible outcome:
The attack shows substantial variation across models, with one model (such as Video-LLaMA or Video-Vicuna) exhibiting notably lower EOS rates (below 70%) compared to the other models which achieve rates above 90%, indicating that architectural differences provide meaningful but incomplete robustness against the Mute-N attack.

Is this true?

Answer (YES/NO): NO